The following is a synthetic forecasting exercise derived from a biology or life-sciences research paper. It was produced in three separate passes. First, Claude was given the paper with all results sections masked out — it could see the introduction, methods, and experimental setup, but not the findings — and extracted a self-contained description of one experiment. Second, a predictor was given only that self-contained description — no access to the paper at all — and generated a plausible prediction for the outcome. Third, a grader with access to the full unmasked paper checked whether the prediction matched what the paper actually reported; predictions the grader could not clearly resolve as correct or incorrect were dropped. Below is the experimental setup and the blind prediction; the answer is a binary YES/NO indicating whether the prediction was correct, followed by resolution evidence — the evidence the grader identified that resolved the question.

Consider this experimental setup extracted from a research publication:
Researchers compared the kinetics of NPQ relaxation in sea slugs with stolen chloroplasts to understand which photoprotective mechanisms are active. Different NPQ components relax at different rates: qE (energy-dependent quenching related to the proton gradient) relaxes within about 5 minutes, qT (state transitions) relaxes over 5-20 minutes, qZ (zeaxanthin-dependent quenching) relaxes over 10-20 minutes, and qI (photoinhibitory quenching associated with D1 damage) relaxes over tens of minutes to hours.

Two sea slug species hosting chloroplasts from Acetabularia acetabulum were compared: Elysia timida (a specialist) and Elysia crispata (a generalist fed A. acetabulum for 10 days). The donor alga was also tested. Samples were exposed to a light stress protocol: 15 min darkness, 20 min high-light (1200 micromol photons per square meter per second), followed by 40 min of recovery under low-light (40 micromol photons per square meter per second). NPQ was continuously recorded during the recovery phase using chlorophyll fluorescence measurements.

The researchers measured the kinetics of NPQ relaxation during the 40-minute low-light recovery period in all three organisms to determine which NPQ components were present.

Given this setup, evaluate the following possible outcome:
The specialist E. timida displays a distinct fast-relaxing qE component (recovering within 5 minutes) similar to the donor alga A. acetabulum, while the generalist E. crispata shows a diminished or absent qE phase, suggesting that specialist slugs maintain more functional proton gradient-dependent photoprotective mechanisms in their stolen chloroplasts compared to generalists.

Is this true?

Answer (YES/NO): YES